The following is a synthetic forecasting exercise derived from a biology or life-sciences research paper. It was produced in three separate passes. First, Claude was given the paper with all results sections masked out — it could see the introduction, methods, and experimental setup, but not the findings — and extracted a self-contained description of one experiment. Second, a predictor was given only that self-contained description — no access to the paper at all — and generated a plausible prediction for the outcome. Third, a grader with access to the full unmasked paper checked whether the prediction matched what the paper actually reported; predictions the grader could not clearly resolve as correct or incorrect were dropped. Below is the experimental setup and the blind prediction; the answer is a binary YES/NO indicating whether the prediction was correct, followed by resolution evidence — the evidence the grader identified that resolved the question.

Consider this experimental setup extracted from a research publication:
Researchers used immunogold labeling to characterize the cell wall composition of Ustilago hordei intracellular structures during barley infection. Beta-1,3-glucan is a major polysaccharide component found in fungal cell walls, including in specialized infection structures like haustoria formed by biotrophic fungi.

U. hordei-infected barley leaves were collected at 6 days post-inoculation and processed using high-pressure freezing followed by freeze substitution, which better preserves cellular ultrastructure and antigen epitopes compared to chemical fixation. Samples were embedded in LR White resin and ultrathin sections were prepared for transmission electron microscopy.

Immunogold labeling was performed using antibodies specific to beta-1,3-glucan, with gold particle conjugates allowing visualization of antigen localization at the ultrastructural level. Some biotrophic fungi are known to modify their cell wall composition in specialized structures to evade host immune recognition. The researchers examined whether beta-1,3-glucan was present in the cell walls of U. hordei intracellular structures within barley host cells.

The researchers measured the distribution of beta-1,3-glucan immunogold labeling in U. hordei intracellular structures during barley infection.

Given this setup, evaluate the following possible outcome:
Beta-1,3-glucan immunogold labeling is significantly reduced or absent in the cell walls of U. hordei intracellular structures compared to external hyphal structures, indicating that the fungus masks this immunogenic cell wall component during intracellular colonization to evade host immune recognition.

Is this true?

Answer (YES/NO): NO